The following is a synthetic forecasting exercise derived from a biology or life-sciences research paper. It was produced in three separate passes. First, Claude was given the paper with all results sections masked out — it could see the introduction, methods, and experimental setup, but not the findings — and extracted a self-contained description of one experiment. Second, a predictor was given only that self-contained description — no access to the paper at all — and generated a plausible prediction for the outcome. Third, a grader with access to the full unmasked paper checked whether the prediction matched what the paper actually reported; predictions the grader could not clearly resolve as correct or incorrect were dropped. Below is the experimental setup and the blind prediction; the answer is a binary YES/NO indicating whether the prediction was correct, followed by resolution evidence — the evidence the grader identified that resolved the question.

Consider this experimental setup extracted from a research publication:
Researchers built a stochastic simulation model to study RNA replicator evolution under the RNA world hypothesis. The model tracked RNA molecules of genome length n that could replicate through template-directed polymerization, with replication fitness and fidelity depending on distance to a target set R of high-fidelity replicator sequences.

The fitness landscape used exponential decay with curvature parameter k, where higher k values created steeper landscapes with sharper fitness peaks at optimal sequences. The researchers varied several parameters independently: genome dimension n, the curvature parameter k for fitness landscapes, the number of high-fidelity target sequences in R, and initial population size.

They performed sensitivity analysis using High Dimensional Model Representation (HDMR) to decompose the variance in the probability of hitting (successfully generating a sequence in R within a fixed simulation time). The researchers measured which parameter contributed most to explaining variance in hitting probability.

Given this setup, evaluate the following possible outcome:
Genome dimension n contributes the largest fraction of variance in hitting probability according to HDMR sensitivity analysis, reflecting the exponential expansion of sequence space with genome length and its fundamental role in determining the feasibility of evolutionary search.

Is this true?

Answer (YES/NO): NO